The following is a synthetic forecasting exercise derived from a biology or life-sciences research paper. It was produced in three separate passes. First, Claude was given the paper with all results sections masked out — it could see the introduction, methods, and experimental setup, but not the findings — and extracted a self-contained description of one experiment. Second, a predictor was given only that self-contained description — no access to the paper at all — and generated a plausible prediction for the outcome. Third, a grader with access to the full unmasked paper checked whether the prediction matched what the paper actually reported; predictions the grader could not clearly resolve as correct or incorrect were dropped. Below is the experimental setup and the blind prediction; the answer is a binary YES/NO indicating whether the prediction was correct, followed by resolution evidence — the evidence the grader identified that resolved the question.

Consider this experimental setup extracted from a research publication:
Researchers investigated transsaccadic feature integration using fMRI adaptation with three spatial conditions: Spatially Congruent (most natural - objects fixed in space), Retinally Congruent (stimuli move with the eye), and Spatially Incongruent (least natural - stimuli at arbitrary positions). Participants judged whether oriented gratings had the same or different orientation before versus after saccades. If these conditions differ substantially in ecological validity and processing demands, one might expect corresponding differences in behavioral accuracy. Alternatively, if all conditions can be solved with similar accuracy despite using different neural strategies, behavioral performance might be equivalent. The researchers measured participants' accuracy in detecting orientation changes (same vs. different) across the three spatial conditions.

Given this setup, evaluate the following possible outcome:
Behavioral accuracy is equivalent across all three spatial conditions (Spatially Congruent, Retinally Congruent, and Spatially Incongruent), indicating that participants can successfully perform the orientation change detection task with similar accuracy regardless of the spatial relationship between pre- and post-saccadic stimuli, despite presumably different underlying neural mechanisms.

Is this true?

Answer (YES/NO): YES